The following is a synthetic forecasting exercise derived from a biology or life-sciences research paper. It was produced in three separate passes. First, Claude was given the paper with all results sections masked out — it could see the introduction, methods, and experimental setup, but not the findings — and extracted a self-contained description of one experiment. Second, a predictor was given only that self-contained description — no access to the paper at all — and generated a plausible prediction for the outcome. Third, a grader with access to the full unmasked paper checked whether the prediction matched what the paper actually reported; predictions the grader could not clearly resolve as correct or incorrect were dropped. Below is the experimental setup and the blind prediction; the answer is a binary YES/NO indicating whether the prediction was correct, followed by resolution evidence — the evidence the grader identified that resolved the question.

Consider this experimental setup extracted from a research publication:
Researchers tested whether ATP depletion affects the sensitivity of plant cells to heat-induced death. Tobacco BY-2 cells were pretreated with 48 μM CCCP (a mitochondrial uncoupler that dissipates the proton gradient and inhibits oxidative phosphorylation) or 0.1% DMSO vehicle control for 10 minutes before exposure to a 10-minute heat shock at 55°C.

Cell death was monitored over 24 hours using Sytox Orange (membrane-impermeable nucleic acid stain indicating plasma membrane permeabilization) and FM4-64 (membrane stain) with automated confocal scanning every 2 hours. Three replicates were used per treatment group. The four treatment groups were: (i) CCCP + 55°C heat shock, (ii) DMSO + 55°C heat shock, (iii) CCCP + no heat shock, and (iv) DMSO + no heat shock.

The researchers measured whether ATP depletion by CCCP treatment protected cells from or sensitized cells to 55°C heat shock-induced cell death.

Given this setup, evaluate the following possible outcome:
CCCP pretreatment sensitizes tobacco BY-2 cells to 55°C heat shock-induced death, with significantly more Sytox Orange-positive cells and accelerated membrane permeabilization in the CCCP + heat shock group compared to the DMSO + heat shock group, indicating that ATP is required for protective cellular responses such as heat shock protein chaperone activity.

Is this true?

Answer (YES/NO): NO